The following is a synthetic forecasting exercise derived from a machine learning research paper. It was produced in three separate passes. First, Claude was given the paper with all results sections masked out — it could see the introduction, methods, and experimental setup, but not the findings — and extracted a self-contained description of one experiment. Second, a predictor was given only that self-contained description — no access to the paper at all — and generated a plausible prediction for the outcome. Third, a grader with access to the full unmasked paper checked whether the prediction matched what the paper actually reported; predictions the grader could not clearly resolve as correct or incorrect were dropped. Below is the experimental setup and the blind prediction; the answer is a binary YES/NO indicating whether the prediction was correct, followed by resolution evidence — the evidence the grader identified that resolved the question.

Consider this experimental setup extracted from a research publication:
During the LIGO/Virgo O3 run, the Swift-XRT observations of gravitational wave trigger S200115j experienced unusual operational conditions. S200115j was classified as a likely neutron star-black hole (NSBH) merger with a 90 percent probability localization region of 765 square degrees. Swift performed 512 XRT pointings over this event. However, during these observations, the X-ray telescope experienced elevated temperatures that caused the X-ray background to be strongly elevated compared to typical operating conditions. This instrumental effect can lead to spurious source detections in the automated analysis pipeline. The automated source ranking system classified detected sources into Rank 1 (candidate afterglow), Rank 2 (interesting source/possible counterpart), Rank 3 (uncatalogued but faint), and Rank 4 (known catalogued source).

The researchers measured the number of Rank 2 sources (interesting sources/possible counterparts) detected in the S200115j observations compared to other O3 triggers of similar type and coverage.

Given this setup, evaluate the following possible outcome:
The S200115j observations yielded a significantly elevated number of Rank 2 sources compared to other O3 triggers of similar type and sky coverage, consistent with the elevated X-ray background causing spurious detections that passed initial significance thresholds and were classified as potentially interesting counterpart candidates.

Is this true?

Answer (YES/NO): YES